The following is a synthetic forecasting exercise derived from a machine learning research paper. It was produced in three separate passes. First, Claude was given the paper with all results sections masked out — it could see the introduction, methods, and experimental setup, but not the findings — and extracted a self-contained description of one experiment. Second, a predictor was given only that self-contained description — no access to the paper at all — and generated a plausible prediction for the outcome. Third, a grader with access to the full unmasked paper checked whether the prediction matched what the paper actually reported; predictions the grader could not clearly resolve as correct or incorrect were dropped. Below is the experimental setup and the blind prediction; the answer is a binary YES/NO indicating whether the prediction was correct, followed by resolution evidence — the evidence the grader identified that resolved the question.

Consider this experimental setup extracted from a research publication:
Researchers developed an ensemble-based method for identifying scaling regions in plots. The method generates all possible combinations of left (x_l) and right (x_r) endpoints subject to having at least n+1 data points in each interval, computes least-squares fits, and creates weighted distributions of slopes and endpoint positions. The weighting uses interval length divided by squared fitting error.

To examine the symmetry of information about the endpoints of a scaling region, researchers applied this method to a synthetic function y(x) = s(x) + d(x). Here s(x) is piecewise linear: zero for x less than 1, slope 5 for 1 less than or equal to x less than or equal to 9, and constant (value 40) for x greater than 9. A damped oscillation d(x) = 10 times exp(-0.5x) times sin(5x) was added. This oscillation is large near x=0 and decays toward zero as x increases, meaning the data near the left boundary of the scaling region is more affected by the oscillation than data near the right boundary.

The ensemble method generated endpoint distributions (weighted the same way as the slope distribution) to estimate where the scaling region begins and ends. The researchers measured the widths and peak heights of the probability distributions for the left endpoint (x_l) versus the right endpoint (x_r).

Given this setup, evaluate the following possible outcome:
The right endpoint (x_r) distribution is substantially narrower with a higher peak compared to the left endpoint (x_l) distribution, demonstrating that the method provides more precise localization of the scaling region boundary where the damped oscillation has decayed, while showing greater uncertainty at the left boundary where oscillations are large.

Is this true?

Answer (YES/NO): YES